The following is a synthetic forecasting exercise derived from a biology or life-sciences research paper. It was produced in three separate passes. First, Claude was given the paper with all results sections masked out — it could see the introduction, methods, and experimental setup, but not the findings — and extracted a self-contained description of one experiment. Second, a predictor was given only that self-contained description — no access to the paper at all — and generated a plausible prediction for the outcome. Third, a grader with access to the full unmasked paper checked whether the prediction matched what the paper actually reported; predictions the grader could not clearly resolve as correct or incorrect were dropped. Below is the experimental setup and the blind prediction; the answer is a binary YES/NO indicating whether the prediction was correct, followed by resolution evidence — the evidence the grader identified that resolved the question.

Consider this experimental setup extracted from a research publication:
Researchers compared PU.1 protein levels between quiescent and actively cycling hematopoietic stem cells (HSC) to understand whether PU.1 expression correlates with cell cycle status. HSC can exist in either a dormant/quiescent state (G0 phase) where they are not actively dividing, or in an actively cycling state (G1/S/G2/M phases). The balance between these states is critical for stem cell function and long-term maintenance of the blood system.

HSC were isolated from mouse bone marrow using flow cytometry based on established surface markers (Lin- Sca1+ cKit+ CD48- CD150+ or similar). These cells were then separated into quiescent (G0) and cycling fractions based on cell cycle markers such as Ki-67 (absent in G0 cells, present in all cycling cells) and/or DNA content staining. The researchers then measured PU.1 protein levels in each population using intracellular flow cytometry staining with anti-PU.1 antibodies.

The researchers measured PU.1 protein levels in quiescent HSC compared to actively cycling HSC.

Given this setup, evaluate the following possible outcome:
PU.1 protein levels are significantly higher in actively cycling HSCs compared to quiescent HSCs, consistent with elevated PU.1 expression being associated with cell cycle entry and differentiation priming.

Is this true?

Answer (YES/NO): NO